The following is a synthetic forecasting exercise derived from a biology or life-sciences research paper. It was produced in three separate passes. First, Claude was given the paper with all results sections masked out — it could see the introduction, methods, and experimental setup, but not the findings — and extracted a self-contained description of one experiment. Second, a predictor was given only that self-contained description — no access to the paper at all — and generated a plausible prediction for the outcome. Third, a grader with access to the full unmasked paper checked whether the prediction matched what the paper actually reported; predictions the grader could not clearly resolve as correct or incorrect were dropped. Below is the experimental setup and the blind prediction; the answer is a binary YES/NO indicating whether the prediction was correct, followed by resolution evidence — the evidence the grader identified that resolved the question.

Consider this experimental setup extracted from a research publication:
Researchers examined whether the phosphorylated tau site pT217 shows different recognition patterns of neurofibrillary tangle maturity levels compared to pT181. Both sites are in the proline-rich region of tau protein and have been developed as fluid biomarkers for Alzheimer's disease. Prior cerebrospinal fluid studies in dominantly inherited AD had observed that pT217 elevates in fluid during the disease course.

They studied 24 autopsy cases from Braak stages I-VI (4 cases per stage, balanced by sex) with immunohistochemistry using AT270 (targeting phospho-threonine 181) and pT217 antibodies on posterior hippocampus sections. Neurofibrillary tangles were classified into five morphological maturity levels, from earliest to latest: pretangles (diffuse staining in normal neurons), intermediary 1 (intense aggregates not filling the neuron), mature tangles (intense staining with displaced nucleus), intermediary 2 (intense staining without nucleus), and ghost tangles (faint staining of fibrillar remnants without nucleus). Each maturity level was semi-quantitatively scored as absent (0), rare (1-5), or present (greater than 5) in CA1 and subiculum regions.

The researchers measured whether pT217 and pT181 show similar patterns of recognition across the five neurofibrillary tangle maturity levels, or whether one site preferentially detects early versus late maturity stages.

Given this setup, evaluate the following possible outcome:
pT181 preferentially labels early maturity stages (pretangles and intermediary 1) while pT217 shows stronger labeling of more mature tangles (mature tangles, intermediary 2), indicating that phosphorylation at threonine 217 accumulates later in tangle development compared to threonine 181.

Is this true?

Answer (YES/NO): NO